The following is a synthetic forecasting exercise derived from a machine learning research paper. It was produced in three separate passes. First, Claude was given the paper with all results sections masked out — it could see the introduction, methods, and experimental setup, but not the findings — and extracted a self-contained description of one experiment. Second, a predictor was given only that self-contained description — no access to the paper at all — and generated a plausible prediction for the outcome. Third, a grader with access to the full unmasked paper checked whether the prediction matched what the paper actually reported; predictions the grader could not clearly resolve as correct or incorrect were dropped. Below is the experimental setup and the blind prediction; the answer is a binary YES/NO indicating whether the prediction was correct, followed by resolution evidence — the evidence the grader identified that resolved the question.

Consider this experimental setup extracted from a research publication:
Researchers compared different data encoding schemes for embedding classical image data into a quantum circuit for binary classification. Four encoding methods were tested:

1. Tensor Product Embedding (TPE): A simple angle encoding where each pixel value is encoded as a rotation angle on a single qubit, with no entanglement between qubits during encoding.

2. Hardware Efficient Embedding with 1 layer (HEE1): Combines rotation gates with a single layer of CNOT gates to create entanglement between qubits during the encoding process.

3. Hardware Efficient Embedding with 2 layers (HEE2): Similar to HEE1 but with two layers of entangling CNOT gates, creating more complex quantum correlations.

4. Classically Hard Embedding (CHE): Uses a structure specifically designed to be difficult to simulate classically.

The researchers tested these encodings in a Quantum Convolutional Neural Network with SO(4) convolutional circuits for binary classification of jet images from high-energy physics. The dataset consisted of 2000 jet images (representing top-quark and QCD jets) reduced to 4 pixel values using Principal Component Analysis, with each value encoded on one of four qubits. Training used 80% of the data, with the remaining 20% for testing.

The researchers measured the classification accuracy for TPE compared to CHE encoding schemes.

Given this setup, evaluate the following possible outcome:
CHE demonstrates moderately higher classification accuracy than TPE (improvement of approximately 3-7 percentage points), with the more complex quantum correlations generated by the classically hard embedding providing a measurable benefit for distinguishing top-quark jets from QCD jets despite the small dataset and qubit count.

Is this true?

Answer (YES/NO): NO